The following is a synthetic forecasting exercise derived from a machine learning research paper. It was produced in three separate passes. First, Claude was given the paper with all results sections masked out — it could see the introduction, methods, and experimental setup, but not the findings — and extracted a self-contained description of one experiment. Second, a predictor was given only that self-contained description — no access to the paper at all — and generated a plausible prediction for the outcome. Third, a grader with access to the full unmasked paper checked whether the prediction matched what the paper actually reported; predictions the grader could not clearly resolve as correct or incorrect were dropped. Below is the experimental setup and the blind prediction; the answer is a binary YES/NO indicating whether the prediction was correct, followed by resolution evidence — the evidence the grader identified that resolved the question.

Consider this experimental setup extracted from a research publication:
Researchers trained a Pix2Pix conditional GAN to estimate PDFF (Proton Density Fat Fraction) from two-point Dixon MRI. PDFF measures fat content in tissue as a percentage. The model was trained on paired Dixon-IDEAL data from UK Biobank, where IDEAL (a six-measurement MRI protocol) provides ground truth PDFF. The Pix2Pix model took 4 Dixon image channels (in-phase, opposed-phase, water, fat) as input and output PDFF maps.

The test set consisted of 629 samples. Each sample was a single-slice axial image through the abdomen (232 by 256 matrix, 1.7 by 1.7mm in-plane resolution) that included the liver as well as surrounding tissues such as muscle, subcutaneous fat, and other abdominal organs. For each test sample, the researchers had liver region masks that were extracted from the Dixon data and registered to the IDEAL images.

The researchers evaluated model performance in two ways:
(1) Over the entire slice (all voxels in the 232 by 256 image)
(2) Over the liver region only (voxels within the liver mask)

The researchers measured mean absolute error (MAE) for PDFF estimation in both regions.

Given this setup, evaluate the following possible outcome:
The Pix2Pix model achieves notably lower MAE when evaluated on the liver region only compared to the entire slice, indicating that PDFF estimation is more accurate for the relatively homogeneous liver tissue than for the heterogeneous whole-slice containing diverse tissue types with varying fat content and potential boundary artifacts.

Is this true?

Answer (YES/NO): YES